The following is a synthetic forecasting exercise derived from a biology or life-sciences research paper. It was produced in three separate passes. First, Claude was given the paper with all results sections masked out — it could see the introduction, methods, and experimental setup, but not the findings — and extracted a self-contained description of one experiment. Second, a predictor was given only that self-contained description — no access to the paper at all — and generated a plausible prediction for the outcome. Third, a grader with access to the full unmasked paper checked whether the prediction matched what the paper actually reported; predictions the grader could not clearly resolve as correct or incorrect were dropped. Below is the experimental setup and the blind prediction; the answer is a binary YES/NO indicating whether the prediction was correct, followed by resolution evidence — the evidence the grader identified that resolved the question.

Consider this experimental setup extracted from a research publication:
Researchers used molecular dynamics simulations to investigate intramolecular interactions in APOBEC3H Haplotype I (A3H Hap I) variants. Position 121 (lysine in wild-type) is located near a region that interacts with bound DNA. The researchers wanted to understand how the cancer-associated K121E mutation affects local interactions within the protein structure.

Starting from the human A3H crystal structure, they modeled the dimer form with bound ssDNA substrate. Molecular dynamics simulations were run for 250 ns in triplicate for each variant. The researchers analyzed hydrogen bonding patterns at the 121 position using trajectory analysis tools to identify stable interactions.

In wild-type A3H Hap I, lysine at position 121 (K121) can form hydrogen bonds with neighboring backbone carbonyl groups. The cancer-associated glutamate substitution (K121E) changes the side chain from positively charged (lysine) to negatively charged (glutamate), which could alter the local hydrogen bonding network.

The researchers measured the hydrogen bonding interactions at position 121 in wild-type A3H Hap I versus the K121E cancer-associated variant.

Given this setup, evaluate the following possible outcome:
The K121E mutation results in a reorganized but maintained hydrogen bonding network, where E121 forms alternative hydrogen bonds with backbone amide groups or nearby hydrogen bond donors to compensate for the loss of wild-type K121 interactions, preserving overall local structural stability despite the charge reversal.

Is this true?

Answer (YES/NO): NO